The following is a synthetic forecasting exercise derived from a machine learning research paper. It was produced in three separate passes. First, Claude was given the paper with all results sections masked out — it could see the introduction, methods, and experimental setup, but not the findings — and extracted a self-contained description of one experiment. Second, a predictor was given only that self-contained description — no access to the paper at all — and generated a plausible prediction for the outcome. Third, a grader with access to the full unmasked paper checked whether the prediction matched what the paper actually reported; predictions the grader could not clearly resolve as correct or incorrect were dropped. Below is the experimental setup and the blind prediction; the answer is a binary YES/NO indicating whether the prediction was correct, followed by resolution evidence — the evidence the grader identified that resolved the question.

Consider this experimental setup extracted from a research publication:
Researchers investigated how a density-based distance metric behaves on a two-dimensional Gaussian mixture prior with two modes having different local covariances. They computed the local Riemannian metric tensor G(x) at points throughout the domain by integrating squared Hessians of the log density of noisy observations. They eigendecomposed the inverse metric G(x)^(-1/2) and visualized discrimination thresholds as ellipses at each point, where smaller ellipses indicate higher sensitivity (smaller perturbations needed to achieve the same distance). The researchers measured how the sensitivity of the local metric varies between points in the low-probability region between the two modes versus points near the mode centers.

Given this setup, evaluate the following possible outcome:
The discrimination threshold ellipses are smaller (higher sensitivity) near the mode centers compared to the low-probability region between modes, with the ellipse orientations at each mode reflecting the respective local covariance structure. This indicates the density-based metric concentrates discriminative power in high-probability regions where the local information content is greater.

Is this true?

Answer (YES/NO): NO